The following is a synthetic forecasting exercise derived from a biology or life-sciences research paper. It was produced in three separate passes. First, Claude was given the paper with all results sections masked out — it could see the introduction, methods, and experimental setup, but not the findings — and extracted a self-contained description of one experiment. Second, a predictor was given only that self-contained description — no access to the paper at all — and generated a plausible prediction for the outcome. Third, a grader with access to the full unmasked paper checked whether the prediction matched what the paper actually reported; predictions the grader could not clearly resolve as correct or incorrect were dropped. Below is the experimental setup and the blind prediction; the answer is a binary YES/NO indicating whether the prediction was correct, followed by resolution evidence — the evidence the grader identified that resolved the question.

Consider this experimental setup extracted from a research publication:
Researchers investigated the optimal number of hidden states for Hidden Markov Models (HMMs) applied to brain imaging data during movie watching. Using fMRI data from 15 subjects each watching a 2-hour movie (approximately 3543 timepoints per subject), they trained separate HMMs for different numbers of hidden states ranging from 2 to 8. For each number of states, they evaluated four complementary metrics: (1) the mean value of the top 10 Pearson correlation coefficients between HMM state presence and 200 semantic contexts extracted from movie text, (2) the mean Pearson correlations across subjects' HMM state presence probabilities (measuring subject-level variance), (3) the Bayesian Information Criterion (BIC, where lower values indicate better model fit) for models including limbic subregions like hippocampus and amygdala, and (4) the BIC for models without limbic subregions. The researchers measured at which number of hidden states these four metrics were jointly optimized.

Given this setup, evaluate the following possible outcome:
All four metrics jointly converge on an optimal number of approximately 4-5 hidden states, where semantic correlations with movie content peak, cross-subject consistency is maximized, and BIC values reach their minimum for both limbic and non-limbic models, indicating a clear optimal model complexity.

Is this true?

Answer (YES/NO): NO